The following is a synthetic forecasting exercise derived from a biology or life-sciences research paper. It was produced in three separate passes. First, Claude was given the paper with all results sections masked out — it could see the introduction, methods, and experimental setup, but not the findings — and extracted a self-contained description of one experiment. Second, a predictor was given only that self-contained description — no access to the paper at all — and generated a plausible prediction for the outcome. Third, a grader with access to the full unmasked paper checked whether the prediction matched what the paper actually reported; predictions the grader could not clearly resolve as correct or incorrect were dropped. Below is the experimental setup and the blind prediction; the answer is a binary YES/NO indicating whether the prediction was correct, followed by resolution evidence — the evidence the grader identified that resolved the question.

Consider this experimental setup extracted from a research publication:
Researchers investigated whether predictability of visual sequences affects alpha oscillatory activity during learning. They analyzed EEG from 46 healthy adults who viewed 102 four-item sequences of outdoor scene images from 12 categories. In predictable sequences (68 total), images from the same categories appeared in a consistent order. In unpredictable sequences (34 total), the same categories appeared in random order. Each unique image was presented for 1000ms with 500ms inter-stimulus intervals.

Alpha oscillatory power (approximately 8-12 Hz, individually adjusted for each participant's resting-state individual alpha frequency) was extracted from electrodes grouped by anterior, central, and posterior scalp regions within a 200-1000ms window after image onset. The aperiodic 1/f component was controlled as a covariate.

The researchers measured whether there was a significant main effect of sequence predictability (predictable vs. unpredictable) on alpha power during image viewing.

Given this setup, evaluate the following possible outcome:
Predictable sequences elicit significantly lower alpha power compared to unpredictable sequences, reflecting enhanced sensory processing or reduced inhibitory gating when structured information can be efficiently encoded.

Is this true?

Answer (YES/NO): NO